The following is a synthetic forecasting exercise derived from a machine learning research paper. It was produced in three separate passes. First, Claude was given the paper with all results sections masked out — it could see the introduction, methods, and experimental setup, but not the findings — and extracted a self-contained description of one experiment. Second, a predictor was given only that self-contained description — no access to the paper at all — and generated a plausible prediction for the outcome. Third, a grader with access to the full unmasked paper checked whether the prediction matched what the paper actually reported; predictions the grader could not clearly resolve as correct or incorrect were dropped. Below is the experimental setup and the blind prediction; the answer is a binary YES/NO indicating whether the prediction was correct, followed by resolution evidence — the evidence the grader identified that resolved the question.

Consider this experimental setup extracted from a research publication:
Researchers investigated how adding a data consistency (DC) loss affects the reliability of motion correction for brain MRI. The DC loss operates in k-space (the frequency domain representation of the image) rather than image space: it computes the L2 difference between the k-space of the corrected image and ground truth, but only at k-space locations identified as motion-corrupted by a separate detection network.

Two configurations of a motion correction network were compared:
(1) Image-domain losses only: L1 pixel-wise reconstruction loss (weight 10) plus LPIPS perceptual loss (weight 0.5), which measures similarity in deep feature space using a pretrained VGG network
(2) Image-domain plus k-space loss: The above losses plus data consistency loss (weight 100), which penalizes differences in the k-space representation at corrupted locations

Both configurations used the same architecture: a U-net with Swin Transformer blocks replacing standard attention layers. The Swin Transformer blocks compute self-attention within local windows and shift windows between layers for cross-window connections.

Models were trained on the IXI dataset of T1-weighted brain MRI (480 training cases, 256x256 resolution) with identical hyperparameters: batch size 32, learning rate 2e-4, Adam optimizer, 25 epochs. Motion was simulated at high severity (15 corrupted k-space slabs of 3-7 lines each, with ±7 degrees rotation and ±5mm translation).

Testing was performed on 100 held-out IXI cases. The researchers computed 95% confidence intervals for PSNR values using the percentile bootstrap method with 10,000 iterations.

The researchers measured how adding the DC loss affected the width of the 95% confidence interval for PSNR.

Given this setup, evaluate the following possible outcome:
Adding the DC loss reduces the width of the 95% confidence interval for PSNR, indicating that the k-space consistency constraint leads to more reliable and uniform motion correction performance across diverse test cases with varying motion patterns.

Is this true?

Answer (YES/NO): YES